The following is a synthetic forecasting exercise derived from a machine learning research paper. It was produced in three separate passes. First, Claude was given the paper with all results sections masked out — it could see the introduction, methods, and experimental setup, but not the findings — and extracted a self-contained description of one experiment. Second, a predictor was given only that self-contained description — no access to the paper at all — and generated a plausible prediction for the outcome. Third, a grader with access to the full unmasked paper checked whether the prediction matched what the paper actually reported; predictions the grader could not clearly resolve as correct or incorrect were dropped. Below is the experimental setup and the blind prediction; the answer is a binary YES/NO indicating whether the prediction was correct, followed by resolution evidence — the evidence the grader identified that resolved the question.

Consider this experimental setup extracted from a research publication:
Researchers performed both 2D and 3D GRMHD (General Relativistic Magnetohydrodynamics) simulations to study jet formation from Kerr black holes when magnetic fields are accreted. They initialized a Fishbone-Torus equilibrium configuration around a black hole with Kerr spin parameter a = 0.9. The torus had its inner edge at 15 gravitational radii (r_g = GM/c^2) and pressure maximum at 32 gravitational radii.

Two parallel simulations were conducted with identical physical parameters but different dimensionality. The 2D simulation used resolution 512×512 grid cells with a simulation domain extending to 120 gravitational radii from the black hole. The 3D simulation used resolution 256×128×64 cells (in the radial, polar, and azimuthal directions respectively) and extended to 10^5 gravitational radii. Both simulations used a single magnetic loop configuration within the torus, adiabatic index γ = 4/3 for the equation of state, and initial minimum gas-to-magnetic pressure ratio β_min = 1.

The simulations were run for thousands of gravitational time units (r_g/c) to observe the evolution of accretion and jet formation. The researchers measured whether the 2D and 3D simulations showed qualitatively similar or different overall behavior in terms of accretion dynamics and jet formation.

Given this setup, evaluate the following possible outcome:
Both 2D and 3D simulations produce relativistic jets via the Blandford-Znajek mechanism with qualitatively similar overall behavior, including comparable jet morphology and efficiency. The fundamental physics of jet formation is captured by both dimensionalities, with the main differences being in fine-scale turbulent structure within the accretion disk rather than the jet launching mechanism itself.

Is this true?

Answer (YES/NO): NO